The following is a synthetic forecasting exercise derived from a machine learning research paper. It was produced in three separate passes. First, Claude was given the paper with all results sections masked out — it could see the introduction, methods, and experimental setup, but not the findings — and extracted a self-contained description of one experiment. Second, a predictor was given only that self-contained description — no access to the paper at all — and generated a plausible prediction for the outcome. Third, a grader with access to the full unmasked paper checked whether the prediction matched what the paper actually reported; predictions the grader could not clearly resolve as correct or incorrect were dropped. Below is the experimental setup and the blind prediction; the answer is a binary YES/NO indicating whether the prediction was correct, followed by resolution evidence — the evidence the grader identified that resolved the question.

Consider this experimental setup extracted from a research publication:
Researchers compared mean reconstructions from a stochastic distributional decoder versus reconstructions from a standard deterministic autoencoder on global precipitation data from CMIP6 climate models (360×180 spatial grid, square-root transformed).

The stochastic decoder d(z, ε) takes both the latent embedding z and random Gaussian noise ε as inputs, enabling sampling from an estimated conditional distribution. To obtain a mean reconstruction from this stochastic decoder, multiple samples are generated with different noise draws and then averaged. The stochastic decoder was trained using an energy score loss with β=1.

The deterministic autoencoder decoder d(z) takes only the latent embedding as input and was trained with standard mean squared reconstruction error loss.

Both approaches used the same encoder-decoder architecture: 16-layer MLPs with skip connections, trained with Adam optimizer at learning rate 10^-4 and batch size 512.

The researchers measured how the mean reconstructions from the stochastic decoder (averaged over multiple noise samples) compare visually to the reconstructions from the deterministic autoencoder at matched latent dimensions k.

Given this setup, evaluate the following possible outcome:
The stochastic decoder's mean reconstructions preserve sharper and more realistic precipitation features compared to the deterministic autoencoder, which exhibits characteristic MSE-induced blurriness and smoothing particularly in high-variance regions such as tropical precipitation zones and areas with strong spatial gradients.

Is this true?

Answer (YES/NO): NO